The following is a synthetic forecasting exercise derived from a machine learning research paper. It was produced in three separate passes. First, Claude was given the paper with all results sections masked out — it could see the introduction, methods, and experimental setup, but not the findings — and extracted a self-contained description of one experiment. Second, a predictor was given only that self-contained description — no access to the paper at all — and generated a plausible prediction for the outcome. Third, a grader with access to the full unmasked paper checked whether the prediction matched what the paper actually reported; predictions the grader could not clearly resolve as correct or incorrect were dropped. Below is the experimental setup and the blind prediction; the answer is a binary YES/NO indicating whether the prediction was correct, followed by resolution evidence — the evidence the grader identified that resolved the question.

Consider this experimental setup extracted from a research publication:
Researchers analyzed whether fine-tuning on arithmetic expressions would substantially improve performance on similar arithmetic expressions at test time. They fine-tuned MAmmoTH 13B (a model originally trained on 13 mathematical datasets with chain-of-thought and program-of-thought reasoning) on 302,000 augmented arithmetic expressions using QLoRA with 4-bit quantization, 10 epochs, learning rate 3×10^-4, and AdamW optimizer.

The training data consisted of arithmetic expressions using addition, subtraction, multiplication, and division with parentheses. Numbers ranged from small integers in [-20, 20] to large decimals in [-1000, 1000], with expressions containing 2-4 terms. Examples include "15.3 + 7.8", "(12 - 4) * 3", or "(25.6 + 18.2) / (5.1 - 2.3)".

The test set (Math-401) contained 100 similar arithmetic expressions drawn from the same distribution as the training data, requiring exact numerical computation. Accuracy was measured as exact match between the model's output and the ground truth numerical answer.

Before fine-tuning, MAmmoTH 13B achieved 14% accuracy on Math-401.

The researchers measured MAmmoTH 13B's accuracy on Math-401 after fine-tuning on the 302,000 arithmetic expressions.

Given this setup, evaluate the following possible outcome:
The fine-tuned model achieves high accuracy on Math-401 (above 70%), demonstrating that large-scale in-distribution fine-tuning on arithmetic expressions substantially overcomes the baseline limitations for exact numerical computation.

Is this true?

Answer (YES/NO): NO